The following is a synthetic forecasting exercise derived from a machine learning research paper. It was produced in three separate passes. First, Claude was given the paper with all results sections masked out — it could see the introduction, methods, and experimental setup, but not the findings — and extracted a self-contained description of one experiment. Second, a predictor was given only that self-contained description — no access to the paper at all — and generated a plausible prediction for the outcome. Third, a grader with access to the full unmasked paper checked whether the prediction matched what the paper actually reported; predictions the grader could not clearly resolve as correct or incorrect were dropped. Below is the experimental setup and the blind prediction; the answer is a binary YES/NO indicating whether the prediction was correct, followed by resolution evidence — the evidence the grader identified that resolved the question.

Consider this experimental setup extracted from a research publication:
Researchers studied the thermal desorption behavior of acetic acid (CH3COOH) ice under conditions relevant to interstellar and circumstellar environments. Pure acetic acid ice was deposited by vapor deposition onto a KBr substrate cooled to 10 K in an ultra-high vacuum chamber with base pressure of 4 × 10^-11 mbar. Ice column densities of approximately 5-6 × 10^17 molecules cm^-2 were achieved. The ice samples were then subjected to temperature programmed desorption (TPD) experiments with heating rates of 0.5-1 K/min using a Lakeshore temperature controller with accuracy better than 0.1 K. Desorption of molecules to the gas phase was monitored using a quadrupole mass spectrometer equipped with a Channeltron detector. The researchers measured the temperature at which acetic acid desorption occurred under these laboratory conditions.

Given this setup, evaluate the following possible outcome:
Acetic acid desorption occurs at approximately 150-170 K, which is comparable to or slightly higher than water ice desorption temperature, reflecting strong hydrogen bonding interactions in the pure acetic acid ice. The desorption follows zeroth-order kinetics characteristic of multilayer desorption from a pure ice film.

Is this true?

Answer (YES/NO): NO